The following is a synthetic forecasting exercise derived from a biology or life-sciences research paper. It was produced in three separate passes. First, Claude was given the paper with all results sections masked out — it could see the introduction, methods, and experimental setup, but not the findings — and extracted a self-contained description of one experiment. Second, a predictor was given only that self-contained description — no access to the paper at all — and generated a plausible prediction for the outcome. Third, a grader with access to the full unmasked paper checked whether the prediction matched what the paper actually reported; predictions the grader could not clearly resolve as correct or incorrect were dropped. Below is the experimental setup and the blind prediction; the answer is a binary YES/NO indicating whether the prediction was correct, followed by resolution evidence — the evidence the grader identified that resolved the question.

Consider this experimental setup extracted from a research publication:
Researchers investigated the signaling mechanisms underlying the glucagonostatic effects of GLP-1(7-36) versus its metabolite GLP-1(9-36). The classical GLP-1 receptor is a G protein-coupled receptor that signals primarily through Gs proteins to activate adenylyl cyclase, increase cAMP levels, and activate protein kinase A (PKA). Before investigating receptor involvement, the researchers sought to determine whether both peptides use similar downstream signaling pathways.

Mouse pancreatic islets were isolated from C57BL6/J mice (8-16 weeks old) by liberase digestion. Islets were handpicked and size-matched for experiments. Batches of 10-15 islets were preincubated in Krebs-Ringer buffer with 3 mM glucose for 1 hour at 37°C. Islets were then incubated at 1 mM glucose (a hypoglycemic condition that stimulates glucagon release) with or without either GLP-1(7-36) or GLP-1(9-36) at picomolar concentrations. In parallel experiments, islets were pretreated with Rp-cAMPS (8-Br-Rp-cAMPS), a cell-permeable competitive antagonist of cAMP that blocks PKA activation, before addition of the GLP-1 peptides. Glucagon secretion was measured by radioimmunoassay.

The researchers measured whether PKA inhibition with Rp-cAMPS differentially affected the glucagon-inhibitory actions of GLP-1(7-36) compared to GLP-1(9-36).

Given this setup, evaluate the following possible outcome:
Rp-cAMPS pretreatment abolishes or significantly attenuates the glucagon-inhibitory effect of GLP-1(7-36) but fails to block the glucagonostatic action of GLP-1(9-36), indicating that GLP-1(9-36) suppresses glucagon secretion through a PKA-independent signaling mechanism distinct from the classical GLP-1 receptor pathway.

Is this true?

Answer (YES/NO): YES